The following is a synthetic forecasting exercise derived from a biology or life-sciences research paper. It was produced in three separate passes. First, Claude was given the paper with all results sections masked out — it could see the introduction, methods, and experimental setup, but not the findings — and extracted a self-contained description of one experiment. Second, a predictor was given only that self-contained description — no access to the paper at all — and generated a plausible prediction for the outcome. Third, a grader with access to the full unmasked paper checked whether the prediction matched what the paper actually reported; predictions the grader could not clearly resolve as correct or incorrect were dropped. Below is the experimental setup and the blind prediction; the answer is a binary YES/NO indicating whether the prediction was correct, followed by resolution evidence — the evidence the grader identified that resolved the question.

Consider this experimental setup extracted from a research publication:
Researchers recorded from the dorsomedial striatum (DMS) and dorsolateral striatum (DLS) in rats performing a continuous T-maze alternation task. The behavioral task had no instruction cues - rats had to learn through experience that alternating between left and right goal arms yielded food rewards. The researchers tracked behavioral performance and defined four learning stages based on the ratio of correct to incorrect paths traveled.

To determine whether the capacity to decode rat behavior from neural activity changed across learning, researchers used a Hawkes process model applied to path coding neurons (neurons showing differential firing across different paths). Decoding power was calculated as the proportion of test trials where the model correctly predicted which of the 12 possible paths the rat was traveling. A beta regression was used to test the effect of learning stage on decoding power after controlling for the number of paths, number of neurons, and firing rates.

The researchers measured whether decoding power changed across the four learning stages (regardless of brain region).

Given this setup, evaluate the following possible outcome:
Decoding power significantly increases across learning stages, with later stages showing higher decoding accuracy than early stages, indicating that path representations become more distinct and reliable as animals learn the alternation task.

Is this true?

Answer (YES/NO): YES